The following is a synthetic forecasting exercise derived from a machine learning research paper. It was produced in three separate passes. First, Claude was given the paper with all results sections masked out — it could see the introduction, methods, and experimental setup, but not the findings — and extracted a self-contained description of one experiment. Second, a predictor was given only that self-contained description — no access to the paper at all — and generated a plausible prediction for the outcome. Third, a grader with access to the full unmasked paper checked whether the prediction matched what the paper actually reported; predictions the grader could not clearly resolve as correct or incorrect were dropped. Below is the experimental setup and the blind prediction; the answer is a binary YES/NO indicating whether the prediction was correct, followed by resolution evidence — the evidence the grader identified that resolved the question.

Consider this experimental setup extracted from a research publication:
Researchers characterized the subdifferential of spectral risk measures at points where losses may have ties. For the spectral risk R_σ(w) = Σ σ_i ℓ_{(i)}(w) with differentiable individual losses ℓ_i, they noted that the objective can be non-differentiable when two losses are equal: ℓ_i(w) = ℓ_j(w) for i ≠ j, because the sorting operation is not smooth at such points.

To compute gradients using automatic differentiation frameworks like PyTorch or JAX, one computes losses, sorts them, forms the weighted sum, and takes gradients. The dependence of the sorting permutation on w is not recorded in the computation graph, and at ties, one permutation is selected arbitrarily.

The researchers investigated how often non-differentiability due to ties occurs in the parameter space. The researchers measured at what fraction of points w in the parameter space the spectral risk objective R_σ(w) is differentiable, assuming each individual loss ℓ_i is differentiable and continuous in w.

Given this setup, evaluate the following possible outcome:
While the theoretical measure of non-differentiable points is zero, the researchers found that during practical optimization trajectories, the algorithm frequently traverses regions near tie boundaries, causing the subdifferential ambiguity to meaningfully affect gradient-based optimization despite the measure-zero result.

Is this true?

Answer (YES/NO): NO